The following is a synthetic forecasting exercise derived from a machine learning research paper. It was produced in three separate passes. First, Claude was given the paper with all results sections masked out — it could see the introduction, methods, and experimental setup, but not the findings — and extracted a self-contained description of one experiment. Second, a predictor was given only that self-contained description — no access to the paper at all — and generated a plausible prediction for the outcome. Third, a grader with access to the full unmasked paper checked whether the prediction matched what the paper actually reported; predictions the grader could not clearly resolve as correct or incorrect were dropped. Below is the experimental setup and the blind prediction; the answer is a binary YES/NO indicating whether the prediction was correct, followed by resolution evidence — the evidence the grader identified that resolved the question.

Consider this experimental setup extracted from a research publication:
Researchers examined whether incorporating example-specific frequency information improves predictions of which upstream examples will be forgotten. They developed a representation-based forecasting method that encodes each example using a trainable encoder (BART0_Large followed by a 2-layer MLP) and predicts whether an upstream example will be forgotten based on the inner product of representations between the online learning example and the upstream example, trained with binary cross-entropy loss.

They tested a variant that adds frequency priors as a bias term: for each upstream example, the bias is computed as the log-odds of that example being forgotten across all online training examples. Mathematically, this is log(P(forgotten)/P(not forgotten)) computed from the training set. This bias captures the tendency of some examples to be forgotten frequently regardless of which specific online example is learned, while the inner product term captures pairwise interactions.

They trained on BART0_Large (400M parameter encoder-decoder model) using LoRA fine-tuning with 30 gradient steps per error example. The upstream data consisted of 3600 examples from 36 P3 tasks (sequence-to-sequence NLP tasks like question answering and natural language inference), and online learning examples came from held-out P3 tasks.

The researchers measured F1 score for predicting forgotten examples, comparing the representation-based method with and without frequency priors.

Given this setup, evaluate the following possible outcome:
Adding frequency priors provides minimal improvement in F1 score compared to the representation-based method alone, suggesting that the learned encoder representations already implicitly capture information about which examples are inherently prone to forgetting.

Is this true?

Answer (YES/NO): NO